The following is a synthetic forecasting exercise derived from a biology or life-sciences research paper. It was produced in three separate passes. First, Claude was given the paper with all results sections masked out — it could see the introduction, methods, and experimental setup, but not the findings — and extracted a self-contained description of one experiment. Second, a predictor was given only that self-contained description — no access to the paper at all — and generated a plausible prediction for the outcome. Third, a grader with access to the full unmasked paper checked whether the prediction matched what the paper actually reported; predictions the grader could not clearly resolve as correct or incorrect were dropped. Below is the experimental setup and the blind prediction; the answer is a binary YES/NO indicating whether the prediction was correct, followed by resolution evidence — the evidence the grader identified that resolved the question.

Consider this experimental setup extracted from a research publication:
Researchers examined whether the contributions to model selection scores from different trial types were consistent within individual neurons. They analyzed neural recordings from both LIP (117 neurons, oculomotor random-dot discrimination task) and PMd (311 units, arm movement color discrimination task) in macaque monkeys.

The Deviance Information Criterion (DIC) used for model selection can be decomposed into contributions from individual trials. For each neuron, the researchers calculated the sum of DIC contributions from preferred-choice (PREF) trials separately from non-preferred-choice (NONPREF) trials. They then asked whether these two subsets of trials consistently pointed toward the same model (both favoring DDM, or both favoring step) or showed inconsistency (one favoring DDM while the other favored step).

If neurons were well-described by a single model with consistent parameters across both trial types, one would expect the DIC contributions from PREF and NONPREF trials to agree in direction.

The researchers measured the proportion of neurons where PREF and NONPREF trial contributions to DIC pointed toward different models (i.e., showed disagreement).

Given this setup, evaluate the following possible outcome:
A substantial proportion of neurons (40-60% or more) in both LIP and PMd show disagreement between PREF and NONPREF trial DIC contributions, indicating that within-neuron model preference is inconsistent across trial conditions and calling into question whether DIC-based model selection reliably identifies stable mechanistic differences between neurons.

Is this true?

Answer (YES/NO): YES